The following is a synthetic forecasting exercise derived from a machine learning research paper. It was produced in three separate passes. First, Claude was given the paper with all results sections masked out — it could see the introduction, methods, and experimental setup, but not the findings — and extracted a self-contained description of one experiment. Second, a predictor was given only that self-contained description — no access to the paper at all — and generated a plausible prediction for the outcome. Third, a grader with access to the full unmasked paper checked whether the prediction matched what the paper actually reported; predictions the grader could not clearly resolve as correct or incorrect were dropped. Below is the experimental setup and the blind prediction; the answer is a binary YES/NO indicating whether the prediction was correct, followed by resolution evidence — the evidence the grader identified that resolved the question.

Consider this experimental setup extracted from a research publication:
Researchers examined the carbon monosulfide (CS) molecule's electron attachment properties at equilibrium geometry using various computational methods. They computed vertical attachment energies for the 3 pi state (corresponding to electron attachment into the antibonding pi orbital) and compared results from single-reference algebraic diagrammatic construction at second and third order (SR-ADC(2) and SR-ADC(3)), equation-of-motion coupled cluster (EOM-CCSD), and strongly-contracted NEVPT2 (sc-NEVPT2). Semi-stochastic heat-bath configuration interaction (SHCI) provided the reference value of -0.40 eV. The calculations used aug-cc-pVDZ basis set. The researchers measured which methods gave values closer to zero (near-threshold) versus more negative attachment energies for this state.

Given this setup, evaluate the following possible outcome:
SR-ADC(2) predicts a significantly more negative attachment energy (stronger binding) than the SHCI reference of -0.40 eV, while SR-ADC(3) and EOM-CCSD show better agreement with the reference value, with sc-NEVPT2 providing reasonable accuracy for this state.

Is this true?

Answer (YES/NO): NO